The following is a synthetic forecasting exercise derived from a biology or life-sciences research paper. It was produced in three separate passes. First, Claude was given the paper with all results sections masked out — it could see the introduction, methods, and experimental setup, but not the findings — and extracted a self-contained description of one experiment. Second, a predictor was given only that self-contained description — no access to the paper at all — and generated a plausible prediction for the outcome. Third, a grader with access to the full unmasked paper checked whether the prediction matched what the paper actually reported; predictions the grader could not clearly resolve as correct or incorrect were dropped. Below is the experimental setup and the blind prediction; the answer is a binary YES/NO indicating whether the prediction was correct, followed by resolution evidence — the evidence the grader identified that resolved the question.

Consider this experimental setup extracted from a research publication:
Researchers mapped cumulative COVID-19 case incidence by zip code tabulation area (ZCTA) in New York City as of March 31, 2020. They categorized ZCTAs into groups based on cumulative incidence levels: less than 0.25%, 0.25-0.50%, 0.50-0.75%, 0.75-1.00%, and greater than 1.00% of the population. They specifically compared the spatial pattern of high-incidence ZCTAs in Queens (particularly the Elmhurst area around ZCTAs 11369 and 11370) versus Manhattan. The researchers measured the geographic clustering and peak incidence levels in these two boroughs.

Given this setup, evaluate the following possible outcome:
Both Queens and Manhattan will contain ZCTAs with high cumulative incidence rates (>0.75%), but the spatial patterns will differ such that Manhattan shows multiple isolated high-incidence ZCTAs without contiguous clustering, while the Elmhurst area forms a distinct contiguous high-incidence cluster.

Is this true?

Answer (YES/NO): NO